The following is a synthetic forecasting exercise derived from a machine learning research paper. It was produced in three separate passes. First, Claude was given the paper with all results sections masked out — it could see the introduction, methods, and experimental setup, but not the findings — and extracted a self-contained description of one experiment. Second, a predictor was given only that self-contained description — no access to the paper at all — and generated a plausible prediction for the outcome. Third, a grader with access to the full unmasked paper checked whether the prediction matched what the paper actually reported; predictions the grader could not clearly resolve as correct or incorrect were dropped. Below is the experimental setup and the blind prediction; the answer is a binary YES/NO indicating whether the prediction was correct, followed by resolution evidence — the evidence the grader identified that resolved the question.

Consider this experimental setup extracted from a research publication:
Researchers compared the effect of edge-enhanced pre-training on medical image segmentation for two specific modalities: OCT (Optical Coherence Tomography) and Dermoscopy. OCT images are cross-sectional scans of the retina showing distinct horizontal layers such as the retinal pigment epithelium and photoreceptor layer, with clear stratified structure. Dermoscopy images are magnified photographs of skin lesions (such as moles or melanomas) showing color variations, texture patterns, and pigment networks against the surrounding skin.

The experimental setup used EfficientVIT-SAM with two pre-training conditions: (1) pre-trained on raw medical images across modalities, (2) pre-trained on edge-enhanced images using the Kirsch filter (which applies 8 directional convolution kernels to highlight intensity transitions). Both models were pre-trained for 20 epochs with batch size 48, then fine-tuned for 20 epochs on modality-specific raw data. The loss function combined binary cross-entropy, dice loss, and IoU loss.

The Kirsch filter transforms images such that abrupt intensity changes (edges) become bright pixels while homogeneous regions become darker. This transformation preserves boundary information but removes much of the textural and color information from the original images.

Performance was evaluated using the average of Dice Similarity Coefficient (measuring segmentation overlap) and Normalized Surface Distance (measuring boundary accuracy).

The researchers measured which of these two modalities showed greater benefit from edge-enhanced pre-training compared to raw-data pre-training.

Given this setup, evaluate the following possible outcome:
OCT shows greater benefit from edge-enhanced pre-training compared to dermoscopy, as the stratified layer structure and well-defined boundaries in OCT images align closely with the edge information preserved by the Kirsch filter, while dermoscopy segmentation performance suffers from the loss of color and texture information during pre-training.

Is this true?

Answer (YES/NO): YES